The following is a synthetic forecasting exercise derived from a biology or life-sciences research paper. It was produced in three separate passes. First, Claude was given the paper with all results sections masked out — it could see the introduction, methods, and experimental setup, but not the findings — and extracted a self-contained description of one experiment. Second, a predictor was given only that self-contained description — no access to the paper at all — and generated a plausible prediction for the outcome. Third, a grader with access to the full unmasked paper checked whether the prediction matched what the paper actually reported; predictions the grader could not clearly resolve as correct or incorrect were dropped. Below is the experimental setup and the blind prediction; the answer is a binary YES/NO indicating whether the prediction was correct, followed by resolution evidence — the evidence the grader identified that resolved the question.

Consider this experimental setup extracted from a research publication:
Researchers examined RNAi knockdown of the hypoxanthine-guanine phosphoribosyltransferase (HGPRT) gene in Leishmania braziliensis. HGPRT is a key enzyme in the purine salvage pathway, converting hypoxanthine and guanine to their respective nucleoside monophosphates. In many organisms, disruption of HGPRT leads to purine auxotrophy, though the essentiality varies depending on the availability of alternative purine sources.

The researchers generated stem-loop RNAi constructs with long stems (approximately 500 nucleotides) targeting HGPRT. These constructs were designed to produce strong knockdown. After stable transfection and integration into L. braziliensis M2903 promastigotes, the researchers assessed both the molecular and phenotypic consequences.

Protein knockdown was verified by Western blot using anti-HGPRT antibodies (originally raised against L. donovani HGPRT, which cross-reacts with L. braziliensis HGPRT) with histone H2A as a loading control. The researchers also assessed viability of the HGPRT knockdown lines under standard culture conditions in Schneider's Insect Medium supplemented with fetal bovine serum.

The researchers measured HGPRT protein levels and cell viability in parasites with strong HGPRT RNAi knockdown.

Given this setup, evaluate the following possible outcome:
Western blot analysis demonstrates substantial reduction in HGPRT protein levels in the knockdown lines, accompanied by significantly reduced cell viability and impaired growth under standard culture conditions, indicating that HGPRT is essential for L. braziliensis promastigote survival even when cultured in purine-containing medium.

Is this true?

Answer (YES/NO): NO